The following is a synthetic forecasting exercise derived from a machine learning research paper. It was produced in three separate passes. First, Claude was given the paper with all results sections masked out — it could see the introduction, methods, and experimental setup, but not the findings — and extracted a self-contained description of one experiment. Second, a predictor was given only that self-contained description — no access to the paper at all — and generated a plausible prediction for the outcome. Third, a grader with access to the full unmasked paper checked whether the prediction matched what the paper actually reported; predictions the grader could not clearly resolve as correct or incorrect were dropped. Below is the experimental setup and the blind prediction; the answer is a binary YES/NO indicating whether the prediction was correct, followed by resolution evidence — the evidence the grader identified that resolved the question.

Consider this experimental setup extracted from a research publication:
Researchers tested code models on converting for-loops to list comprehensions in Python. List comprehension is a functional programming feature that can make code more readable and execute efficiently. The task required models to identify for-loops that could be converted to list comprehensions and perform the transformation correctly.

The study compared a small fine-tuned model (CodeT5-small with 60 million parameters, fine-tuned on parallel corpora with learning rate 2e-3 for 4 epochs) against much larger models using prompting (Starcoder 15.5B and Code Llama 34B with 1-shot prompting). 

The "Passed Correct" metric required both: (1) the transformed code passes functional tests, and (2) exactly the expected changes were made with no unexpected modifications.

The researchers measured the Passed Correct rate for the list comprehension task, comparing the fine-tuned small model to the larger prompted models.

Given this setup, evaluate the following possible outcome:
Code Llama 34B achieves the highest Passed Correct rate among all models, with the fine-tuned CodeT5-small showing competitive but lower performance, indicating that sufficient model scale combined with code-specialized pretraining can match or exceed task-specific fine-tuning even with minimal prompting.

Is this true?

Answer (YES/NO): NO